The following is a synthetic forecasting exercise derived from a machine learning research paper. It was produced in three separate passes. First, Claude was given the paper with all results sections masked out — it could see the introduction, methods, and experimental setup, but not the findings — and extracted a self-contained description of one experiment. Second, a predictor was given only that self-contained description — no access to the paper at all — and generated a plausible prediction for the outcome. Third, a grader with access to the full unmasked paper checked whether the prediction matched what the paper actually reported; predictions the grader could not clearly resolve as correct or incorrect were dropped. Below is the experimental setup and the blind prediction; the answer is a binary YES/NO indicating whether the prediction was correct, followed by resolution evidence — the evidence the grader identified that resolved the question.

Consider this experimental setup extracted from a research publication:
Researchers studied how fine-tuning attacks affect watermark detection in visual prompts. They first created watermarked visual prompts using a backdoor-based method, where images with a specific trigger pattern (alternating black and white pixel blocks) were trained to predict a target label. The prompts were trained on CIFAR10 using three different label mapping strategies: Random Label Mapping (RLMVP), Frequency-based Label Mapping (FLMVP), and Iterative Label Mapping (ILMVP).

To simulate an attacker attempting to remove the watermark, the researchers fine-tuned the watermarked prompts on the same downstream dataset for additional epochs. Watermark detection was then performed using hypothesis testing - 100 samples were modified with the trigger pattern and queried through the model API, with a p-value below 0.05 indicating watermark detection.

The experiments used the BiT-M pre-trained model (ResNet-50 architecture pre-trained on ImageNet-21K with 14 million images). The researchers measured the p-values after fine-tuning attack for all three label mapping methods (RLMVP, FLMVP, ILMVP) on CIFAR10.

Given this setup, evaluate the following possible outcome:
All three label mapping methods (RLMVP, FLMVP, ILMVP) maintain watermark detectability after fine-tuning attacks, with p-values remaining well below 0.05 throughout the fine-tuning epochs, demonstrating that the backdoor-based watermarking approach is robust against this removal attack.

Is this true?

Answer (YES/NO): NO